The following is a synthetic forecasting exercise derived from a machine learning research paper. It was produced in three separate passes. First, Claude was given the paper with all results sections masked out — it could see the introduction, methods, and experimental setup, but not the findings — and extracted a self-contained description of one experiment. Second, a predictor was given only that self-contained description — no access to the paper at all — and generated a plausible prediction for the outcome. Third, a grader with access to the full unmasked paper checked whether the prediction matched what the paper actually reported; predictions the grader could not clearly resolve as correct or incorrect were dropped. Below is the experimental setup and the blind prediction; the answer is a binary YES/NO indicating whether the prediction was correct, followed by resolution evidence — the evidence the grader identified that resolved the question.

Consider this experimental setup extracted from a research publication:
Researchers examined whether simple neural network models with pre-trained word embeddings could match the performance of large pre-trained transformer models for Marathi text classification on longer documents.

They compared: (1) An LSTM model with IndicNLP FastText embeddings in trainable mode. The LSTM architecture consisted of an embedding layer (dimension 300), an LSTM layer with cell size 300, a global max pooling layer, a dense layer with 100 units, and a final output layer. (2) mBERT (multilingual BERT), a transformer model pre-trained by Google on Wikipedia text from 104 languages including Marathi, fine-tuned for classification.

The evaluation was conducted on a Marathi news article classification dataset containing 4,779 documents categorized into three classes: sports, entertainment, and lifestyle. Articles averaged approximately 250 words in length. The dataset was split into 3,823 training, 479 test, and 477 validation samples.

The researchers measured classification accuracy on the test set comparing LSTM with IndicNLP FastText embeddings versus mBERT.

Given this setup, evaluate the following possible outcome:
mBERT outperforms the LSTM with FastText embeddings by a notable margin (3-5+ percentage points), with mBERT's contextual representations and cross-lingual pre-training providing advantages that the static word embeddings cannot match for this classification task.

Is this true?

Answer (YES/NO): NO